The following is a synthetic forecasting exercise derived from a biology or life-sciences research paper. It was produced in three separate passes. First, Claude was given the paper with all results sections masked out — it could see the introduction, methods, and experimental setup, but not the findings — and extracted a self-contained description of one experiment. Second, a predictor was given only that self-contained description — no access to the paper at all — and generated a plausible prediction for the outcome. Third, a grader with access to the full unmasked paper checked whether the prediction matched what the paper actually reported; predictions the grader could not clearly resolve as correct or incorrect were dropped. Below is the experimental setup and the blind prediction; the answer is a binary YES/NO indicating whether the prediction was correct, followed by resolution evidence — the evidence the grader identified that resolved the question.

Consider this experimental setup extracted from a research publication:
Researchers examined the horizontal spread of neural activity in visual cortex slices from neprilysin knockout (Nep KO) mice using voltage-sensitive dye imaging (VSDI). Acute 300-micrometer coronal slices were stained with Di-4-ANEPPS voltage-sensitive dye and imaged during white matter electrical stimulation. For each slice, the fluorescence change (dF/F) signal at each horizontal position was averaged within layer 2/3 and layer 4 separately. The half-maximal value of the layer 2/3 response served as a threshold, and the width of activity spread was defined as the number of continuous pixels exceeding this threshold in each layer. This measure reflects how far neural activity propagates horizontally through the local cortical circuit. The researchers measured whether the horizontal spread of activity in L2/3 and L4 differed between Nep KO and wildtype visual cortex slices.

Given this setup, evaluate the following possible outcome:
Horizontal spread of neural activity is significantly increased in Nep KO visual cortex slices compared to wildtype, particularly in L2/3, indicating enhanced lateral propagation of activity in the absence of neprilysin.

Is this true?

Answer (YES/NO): NO